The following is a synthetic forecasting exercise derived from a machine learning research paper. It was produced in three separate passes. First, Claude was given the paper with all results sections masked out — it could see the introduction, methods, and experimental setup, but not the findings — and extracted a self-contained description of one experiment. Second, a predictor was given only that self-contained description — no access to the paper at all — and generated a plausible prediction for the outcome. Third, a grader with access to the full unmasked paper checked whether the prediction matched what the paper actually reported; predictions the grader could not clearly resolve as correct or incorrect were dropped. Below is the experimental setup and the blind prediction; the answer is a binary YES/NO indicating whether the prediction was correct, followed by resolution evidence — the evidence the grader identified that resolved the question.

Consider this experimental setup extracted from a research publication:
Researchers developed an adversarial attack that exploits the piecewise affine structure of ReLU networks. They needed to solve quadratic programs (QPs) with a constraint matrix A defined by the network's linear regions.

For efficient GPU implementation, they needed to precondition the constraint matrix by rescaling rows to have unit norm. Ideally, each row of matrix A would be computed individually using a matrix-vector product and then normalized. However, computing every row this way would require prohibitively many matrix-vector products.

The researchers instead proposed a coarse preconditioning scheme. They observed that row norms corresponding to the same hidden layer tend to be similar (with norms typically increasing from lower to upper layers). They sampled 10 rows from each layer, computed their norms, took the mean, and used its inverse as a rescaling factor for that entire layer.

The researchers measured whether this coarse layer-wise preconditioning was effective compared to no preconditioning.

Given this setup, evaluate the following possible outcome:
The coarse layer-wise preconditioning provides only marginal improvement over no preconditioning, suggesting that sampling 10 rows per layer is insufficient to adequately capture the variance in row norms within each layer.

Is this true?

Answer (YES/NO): NO